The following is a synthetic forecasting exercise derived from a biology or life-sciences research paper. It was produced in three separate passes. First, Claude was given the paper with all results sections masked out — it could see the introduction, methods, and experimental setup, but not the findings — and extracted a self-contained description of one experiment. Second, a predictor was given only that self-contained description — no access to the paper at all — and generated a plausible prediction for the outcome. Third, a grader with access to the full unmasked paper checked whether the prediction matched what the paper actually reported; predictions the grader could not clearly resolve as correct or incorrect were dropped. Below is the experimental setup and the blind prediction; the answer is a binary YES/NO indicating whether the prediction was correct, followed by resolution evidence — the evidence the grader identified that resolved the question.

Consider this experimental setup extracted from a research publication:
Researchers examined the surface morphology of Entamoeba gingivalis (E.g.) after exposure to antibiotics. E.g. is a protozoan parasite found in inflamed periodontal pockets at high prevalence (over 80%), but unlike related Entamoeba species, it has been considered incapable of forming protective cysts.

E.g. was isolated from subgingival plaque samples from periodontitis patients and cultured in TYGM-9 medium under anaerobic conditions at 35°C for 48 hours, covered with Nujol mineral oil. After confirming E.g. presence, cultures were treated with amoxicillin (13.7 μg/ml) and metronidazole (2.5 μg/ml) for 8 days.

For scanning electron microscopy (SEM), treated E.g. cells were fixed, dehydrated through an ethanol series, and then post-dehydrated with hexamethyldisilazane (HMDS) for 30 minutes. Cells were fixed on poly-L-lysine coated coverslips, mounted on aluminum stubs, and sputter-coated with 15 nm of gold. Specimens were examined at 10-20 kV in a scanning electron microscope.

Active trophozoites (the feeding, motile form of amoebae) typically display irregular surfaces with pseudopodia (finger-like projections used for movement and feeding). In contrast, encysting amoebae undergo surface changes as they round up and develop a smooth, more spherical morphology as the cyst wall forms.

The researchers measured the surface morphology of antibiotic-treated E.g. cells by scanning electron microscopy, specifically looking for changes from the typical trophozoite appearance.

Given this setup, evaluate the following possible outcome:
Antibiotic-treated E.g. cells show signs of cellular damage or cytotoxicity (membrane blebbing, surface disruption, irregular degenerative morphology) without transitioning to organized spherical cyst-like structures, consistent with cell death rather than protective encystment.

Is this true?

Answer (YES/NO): NO